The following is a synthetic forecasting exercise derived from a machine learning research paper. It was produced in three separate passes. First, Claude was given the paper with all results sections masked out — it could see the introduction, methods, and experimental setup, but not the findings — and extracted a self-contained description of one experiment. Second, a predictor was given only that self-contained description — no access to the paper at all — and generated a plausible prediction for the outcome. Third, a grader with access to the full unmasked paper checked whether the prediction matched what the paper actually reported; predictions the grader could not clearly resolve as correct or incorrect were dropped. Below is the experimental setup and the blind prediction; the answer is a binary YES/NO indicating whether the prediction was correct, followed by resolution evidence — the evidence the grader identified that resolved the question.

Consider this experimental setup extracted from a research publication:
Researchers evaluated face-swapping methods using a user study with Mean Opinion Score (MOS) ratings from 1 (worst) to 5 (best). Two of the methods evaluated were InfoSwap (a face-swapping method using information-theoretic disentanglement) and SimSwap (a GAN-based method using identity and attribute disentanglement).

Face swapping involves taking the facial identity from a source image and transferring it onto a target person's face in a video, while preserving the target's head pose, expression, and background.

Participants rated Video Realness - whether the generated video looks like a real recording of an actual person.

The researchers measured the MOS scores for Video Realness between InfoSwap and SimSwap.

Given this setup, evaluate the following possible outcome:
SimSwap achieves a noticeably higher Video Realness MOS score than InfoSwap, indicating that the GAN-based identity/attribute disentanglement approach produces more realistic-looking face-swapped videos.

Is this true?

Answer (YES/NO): YES